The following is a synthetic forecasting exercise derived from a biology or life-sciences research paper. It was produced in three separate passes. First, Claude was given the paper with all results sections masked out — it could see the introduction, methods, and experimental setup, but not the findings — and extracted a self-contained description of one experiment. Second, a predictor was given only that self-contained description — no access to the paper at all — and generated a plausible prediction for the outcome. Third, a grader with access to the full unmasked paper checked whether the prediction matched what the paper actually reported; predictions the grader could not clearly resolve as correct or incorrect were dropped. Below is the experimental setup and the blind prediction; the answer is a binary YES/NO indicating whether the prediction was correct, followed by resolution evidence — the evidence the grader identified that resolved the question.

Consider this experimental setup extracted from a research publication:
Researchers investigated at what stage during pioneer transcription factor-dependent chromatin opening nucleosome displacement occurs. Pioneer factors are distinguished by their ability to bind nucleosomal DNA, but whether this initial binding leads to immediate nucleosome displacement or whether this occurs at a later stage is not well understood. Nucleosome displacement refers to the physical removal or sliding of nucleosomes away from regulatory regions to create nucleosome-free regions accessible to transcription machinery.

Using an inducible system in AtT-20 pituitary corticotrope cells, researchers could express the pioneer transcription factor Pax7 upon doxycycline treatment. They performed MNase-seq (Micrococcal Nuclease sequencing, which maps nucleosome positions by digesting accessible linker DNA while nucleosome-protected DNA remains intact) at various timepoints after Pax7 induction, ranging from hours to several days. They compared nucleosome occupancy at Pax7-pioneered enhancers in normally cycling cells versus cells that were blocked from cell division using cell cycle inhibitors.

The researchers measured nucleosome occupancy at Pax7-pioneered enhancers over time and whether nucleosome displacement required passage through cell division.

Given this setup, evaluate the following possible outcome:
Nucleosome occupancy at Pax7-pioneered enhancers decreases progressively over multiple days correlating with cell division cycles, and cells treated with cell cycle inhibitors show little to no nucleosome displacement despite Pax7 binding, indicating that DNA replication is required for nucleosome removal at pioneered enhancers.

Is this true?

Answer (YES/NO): NO